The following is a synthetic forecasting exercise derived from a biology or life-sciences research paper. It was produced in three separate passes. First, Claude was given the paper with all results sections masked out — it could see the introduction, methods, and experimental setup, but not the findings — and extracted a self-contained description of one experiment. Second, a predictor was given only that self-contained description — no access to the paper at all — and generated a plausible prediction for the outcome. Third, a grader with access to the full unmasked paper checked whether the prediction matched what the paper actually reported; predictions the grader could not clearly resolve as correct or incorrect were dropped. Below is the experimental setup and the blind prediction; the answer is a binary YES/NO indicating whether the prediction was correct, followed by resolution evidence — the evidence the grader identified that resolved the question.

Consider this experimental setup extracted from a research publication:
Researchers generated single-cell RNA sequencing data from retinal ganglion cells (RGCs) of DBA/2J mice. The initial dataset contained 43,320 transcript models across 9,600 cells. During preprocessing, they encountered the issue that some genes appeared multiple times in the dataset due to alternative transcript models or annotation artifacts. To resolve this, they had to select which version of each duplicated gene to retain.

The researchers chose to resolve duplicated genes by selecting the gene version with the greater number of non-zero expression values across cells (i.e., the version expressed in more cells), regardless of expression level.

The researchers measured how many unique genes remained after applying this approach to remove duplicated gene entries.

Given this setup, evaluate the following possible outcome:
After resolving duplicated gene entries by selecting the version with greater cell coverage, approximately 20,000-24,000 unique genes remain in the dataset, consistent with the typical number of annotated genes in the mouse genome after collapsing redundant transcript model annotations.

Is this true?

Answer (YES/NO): NO